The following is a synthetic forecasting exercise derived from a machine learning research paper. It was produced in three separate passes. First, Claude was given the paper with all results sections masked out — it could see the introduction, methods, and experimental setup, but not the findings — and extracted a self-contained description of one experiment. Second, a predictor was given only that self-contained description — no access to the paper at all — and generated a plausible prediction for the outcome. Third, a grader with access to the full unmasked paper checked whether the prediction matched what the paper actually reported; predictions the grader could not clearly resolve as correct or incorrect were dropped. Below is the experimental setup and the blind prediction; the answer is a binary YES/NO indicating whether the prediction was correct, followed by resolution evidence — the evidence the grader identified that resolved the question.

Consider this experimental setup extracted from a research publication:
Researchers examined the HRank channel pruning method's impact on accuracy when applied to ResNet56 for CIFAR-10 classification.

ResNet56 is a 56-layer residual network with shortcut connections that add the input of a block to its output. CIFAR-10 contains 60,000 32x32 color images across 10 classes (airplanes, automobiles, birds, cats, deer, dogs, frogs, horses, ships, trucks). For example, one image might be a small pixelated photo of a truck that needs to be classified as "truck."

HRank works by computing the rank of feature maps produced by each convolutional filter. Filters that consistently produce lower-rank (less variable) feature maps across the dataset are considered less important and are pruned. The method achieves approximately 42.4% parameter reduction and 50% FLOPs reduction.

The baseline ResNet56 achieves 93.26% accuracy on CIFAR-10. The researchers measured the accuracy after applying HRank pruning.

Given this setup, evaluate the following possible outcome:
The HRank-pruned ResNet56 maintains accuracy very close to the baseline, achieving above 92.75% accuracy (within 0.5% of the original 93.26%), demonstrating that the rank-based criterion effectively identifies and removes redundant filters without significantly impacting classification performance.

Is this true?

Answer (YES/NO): YES